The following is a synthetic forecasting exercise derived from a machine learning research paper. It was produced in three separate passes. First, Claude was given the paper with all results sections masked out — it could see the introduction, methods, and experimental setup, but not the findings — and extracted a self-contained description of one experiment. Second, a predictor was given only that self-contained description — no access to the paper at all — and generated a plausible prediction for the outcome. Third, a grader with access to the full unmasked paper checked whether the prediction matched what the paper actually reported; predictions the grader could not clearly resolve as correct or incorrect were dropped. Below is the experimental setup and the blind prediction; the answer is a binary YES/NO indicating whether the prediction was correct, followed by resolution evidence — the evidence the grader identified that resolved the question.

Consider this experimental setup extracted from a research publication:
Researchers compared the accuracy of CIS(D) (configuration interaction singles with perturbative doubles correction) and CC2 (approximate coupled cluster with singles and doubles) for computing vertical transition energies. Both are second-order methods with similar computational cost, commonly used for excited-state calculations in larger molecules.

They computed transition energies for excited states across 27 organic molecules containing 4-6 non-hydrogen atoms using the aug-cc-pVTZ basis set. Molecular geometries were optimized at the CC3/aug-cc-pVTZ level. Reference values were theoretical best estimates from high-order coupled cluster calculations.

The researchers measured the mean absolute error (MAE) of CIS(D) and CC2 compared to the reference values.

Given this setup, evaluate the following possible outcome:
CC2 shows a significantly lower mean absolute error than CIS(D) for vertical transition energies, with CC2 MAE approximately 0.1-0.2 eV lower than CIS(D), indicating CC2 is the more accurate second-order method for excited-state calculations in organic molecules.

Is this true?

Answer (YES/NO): NO